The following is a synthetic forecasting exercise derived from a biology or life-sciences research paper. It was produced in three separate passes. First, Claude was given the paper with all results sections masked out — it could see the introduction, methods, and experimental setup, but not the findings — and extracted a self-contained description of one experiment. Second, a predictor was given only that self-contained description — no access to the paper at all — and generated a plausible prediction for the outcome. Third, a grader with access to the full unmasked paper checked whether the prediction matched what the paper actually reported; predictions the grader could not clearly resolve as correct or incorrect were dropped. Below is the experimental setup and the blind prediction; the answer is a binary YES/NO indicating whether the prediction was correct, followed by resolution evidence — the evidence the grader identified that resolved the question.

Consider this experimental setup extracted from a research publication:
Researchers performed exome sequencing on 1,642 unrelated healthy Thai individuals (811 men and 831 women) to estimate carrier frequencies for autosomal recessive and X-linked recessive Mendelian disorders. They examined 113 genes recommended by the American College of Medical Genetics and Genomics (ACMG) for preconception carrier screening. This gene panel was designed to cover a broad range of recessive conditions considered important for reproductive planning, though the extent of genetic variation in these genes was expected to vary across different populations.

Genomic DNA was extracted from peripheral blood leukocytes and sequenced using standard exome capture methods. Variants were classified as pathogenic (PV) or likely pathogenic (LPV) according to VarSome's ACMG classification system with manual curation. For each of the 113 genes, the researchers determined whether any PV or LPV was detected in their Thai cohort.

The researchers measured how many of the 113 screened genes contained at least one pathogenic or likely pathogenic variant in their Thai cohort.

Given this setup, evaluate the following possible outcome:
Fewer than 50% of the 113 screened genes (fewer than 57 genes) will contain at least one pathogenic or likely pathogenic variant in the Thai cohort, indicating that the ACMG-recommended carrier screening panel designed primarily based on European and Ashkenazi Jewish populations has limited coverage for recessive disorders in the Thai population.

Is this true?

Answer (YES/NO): NO